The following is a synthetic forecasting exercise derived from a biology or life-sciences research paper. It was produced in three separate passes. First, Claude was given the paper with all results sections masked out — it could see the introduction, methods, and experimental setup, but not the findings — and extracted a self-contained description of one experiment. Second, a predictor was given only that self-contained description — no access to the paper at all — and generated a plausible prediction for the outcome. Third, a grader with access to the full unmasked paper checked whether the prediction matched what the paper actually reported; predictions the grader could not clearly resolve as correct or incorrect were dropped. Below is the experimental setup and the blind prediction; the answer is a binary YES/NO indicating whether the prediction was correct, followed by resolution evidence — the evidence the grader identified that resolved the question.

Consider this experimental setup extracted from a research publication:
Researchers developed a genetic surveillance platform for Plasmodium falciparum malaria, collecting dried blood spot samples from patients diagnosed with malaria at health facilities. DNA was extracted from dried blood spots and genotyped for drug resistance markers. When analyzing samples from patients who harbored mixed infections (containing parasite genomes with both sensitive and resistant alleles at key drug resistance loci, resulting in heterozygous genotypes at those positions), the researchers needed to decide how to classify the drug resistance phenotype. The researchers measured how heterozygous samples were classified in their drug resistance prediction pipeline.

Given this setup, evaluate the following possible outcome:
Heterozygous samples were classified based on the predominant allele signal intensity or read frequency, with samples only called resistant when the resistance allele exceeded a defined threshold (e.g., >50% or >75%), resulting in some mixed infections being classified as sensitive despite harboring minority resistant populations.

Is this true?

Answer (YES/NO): NO